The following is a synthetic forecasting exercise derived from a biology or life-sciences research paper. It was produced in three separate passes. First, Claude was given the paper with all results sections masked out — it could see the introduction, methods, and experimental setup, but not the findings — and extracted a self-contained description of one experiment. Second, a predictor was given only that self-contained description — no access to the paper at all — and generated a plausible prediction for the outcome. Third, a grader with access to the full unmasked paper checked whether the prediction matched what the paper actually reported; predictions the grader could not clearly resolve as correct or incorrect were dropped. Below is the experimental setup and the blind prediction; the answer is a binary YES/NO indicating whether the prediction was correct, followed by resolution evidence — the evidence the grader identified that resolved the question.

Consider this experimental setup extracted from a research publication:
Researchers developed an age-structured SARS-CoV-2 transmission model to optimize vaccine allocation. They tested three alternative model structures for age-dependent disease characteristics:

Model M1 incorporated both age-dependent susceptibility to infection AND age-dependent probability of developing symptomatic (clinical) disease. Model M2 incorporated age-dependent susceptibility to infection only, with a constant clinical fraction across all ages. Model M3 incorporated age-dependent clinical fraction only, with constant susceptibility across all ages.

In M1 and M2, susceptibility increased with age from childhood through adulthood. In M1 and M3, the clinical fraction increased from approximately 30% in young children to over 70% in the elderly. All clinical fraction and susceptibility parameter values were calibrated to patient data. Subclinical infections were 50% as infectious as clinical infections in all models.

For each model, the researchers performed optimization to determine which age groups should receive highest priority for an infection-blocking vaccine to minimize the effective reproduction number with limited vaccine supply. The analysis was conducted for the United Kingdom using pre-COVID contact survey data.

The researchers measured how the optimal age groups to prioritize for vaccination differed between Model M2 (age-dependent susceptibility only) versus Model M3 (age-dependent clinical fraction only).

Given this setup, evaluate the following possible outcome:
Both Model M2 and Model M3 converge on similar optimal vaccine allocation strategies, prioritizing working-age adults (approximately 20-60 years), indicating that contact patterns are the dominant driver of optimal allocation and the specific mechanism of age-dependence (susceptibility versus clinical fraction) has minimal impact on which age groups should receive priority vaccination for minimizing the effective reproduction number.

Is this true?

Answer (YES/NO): NO